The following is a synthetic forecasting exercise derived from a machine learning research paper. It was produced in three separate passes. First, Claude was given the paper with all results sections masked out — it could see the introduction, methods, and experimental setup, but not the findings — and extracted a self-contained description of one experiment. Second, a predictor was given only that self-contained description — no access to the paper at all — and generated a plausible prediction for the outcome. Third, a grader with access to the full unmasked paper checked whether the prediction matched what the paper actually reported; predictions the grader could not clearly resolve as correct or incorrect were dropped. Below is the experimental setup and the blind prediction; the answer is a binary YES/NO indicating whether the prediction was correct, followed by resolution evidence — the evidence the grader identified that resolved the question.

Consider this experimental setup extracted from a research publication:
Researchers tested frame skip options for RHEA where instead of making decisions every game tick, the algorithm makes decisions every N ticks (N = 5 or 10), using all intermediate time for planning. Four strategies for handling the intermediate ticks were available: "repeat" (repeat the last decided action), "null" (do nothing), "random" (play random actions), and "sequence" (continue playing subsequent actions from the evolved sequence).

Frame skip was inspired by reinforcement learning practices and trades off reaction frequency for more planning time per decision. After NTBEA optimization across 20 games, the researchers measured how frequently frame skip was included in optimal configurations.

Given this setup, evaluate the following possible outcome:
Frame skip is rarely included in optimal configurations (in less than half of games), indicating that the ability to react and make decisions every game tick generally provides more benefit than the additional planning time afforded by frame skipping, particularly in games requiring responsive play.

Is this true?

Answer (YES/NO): YES